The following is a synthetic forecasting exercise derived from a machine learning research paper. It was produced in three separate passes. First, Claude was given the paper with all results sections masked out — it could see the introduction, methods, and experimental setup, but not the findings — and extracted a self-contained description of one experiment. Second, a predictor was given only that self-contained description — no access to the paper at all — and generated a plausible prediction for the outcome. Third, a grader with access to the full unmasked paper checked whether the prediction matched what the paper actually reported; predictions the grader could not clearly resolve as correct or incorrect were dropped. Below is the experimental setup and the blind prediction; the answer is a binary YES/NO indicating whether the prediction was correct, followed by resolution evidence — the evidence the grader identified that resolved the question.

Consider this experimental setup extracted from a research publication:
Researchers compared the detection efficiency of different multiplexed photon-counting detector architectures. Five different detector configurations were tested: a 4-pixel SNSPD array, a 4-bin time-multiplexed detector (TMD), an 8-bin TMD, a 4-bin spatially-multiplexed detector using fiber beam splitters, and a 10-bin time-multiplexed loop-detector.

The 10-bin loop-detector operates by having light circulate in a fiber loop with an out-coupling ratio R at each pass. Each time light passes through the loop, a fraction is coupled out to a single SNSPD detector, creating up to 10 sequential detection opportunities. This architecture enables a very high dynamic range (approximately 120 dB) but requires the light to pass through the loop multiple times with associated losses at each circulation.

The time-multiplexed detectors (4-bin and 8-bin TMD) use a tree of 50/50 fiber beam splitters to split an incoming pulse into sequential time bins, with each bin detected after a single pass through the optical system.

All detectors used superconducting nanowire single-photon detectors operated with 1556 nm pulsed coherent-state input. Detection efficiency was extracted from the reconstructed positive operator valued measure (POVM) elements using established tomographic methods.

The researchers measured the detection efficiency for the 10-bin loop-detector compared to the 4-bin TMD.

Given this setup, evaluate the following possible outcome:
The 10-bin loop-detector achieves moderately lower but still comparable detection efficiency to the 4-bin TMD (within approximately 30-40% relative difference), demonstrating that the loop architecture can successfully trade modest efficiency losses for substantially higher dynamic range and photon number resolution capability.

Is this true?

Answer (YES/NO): YES